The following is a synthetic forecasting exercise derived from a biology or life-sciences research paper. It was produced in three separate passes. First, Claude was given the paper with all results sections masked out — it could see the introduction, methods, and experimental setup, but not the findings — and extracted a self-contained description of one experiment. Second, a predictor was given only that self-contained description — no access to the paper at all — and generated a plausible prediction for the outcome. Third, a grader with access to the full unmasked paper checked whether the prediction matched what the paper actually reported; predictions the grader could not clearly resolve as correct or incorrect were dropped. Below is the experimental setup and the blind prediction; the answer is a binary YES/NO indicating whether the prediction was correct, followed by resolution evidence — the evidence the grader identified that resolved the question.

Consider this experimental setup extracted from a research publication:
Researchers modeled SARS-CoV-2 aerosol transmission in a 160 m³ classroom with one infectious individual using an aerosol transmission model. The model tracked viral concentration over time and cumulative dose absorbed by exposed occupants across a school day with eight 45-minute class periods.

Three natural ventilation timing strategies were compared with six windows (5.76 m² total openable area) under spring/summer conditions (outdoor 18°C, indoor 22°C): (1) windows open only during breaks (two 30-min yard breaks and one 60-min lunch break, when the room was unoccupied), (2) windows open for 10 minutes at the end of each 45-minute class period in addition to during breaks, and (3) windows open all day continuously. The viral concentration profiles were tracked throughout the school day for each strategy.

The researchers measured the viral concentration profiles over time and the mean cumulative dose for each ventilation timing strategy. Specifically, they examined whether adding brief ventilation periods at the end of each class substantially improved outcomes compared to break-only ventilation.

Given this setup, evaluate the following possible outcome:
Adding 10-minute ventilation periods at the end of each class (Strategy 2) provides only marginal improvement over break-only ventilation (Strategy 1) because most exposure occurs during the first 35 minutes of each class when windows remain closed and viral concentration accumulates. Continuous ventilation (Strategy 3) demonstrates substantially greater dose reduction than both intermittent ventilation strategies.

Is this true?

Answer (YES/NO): NO